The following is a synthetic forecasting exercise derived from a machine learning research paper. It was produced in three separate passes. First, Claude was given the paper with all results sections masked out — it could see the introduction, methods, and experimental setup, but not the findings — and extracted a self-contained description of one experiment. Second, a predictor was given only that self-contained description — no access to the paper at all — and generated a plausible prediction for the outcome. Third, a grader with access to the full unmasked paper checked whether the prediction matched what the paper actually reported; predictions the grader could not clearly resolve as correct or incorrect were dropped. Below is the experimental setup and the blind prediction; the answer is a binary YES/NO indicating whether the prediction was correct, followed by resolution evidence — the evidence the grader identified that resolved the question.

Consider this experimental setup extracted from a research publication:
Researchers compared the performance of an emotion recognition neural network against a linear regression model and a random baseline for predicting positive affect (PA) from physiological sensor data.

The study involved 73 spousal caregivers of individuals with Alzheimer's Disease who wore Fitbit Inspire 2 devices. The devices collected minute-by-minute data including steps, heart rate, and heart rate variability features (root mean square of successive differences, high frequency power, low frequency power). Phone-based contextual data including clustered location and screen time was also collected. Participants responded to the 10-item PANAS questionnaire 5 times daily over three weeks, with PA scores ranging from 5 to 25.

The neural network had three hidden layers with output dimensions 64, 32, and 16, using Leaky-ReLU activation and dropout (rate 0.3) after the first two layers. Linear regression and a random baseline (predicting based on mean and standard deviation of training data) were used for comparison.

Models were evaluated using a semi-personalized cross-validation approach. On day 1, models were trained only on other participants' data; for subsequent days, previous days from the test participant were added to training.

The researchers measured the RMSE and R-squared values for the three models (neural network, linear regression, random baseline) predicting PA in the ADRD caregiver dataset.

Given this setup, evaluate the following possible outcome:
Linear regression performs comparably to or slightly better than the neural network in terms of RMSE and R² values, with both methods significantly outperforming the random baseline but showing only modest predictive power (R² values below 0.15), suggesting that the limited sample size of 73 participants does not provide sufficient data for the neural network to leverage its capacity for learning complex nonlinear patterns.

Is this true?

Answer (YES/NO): NO